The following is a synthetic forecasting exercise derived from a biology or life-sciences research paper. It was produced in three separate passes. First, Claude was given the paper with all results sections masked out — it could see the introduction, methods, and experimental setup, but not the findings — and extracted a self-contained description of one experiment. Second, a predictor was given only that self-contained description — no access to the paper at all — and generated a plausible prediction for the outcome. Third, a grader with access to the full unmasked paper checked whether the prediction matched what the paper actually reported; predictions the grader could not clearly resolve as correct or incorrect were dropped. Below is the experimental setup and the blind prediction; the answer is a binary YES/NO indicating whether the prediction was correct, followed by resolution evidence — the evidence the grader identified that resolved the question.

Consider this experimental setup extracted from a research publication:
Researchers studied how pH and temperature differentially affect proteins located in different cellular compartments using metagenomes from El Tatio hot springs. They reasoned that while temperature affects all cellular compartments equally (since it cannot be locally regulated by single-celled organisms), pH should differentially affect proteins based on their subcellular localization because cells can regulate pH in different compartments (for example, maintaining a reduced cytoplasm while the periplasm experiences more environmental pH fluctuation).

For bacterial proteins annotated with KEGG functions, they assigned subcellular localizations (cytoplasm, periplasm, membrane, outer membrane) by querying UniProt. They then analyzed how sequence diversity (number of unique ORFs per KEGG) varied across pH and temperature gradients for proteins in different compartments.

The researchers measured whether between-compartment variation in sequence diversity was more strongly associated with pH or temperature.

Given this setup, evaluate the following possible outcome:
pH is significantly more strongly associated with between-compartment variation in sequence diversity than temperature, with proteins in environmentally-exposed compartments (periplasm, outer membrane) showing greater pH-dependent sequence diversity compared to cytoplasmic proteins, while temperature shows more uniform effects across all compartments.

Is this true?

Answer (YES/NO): YES